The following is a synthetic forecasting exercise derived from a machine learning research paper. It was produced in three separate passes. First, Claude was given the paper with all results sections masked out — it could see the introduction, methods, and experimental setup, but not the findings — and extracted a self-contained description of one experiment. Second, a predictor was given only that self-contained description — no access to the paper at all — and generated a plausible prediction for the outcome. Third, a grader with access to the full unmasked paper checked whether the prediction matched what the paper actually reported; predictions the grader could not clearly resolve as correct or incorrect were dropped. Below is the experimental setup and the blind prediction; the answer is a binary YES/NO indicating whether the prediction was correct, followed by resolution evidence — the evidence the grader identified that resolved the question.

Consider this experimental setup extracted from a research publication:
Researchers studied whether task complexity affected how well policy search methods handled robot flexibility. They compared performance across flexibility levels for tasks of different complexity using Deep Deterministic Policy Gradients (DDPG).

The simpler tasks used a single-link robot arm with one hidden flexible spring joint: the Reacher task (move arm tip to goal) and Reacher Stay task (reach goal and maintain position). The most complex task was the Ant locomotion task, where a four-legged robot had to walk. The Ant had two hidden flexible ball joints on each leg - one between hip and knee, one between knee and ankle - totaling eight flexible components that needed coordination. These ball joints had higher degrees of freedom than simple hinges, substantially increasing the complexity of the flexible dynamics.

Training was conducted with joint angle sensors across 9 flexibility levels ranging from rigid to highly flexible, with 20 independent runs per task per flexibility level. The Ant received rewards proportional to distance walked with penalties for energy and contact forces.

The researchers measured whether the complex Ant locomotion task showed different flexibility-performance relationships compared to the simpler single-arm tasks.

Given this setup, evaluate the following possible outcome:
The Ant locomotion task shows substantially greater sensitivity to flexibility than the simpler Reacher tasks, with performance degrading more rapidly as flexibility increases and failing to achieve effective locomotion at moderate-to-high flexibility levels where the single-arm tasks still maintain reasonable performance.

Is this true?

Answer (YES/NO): NO